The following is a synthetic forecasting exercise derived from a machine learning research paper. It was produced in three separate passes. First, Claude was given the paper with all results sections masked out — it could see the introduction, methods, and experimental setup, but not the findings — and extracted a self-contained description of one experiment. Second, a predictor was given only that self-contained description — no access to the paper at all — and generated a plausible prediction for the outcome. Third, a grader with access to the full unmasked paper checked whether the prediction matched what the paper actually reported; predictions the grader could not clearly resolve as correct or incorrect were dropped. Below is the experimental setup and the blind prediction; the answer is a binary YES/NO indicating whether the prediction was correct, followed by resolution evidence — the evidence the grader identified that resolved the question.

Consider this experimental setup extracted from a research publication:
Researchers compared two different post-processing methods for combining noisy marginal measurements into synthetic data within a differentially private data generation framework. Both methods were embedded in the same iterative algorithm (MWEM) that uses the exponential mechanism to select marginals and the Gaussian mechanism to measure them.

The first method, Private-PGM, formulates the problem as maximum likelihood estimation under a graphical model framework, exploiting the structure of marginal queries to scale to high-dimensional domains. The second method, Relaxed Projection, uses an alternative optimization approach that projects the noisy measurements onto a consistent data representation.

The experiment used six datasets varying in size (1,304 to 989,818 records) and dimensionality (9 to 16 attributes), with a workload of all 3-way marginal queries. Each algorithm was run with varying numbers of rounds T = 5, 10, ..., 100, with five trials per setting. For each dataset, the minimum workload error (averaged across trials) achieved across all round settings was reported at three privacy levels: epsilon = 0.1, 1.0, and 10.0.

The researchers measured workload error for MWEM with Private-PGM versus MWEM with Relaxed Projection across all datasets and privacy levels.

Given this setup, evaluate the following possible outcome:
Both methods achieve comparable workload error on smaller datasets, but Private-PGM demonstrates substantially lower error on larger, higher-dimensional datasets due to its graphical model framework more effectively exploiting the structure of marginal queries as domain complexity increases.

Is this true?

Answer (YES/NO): NO